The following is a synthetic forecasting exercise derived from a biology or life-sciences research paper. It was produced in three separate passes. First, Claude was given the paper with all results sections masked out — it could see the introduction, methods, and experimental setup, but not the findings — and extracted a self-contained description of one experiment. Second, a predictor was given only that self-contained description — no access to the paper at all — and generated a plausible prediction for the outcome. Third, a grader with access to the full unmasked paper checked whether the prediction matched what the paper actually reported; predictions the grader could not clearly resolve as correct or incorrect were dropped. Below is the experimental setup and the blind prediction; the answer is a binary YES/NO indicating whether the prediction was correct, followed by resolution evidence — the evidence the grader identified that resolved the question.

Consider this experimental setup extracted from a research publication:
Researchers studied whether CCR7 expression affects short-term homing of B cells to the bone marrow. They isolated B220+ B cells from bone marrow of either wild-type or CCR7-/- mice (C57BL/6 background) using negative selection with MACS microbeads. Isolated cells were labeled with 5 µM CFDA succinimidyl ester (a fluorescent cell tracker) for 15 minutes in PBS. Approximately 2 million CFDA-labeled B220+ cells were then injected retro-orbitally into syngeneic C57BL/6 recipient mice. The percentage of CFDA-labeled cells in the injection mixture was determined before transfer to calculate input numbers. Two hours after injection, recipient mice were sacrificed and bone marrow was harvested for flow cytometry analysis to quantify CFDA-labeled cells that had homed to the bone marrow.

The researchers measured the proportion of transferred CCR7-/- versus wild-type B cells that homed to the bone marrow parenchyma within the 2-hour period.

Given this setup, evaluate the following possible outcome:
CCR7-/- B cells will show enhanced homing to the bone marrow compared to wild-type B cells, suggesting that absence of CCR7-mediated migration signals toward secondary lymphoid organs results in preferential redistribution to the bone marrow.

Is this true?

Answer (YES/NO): NO